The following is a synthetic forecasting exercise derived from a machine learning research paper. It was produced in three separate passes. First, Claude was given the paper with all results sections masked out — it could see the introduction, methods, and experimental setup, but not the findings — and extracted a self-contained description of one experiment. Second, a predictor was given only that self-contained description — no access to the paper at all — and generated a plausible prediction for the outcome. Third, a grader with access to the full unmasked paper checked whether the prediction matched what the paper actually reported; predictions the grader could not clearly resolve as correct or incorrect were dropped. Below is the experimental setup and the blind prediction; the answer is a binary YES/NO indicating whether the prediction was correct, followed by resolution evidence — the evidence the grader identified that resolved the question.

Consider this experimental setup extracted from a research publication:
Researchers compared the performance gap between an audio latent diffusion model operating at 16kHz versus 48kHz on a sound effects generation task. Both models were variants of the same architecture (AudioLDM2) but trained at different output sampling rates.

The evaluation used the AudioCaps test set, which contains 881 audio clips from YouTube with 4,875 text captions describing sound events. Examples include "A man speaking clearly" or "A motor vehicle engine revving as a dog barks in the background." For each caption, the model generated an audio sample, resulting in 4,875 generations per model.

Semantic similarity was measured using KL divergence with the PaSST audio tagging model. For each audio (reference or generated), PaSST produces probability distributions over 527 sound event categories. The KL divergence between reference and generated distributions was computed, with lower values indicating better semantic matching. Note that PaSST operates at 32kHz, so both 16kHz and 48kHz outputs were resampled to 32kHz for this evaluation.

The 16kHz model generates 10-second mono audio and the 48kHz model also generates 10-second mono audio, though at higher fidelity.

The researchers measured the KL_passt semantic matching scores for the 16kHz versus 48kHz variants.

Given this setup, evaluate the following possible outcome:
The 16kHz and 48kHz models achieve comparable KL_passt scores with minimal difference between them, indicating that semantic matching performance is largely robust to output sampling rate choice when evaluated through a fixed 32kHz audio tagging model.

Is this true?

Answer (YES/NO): NO